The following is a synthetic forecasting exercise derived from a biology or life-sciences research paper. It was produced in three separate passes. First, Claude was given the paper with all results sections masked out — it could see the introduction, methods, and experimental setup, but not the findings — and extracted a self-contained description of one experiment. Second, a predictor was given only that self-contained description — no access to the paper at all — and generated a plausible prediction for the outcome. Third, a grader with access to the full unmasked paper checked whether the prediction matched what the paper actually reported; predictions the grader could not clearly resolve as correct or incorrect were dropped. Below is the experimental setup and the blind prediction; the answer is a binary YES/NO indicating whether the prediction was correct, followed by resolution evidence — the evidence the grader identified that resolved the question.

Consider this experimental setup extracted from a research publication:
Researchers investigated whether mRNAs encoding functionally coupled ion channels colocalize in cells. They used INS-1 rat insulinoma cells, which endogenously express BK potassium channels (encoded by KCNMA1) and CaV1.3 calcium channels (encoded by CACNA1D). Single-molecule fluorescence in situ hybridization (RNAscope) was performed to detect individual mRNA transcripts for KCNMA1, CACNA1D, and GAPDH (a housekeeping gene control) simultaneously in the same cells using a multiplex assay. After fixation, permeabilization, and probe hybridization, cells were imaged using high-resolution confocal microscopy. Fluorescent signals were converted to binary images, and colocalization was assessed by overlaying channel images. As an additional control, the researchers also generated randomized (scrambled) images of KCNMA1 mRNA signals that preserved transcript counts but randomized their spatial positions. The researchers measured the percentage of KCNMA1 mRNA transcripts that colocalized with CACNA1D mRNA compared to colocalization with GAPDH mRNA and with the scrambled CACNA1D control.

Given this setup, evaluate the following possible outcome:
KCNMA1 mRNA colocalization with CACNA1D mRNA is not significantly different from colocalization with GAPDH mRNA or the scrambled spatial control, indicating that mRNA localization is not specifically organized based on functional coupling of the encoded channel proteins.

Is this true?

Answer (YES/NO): NO